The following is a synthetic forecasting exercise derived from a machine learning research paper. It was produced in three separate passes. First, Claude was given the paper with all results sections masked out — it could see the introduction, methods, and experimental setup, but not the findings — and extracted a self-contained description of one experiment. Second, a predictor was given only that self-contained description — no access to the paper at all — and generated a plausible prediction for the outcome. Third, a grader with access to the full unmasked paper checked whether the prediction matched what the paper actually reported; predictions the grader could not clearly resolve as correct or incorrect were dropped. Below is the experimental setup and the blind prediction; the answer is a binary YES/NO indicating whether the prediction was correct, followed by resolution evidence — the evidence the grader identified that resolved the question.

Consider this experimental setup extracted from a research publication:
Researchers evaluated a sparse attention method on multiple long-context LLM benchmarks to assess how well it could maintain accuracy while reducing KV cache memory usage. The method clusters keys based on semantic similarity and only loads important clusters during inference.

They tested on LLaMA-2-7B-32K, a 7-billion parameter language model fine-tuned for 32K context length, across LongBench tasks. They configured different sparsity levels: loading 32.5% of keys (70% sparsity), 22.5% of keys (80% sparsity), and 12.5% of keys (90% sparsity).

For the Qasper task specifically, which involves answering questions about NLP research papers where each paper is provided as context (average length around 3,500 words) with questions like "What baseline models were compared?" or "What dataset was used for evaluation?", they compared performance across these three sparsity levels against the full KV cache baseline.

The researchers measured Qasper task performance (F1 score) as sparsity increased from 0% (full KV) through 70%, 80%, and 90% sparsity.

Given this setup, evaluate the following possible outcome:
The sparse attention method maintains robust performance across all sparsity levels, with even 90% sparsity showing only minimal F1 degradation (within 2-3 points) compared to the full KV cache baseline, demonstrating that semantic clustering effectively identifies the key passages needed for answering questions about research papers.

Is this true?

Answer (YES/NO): NO